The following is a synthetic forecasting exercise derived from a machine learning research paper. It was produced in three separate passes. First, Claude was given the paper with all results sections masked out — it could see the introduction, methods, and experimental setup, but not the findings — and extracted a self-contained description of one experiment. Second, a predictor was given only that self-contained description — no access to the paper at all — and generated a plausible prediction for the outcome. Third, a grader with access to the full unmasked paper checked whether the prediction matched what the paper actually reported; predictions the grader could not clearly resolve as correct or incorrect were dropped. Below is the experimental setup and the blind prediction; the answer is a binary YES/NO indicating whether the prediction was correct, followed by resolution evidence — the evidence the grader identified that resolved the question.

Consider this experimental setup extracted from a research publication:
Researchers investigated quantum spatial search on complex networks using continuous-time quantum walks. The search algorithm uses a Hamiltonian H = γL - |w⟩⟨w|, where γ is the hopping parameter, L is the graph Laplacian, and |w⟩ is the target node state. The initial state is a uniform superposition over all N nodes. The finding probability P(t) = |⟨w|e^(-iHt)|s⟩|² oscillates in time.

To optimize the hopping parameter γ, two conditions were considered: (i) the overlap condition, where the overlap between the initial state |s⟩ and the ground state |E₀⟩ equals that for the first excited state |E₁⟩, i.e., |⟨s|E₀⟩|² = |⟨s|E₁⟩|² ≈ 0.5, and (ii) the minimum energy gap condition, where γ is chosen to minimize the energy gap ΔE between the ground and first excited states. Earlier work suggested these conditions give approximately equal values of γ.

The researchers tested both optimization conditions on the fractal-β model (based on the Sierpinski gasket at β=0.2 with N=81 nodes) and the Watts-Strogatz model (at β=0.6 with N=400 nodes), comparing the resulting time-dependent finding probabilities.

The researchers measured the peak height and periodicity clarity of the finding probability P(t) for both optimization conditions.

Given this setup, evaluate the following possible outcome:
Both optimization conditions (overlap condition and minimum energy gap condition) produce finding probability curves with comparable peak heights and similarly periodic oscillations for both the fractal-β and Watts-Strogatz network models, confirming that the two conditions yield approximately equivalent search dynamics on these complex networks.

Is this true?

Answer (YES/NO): NO